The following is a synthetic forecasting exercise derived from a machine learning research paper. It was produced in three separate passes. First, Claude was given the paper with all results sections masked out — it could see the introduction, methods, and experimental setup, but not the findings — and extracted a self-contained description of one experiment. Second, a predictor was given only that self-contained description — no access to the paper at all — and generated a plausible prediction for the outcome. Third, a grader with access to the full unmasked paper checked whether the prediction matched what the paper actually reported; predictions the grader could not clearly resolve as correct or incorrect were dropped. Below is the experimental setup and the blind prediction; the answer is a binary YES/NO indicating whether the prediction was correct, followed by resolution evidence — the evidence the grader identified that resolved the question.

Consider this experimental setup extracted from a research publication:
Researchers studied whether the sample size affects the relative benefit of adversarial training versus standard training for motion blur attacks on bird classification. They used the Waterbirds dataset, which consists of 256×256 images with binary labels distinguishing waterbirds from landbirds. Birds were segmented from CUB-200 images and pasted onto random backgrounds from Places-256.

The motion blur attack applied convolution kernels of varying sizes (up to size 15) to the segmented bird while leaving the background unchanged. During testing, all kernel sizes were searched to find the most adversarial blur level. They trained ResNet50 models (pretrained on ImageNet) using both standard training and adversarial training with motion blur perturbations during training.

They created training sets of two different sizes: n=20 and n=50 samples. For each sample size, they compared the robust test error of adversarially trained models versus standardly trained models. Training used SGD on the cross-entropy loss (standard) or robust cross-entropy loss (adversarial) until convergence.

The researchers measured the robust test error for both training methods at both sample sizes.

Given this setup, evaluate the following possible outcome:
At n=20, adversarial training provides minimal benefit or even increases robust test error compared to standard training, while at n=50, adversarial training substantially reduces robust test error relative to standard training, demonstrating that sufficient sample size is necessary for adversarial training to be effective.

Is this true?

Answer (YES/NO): YES